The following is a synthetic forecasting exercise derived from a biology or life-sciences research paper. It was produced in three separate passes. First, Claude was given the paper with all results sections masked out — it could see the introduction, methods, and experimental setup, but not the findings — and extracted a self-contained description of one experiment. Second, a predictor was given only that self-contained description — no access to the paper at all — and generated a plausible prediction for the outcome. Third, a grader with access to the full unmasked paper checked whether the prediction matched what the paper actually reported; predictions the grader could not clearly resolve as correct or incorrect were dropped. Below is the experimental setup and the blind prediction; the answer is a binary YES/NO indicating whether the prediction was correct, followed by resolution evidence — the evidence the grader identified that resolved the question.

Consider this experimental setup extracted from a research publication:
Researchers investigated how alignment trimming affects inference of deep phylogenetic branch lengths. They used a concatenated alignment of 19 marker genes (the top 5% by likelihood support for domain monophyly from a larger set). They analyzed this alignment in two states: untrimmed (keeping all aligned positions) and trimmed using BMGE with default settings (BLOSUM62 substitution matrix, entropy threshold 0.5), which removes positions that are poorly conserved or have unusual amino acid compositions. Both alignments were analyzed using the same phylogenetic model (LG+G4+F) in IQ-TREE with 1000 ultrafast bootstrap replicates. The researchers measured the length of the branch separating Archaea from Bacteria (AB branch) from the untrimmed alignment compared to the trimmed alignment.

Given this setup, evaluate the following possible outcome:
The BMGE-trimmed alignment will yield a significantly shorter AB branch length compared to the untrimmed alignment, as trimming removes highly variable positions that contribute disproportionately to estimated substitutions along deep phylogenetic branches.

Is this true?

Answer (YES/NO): NO